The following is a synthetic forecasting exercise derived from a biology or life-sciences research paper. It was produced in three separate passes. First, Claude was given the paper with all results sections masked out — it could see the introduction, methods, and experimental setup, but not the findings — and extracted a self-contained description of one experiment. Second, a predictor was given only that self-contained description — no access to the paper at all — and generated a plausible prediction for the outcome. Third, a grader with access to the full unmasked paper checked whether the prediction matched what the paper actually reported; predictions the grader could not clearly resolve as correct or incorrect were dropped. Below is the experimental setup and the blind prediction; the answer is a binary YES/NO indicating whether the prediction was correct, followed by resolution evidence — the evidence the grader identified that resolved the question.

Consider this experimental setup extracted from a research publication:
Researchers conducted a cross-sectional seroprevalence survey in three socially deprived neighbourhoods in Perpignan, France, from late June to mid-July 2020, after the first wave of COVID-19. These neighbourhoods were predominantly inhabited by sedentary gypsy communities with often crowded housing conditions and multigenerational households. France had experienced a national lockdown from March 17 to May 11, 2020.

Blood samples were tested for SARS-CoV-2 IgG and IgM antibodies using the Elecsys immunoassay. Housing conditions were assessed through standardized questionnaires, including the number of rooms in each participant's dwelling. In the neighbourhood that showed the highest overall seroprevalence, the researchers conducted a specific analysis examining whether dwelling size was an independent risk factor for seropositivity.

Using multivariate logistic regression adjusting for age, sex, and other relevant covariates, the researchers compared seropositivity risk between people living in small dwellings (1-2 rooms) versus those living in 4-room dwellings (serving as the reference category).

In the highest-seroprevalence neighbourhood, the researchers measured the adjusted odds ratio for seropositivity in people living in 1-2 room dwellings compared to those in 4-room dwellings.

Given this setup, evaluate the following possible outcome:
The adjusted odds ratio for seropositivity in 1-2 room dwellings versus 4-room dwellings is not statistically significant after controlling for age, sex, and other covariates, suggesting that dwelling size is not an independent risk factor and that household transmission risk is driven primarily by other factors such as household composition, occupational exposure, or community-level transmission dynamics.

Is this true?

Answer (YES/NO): NO